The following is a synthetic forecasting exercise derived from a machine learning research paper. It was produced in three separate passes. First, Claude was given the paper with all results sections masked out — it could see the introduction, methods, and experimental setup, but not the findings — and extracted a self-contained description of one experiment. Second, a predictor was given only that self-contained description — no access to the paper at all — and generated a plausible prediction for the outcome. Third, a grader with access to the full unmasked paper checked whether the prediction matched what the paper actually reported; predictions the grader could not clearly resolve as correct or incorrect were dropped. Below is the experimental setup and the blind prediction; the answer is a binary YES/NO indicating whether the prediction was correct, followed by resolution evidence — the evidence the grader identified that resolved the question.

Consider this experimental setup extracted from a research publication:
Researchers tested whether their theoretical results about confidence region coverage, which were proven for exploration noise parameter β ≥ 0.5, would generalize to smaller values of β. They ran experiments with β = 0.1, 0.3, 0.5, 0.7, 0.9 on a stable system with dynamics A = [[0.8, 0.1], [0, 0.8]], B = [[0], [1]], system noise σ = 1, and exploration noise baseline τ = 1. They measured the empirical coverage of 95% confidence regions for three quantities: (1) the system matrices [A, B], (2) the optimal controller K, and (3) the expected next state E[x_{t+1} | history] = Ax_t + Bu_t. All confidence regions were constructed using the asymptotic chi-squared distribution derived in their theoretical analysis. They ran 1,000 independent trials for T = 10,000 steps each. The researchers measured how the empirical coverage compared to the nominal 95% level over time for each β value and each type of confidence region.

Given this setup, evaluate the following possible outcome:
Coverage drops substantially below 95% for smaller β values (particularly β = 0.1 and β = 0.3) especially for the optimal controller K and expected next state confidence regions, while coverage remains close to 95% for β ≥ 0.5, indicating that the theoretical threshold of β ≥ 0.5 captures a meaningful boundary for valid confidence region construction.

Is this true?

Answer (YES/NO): NO